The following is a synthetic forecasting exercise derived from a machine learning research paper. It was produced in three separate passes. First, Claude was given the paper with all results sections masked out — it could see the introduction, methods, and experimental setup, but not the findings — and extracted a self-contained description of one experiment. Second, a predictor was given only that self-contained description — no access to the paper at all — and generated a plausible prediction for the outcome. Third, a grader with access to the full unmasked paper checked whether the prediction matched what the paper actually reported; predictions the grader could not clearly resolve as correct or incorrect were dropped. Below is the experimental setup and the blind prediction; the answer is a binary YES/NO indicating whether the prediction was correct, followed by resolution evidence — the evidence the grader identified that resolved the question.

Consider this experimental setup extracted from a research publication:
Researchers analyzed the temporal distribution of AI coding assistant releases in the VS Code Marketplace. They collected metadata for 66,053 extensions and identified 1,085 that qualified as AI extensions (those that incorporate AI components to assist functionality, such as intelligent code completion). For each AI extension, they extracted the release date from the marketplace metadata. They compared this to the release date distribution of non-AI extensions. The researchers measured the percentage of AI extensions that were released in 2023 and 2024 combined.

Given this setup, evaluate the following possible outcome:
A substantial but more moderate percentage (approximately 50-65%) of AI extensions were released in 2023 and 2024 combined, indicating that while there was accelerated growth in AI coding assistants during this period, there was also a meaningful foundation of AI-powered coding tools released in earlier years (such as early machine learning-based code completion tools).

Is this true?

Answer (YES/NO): NO